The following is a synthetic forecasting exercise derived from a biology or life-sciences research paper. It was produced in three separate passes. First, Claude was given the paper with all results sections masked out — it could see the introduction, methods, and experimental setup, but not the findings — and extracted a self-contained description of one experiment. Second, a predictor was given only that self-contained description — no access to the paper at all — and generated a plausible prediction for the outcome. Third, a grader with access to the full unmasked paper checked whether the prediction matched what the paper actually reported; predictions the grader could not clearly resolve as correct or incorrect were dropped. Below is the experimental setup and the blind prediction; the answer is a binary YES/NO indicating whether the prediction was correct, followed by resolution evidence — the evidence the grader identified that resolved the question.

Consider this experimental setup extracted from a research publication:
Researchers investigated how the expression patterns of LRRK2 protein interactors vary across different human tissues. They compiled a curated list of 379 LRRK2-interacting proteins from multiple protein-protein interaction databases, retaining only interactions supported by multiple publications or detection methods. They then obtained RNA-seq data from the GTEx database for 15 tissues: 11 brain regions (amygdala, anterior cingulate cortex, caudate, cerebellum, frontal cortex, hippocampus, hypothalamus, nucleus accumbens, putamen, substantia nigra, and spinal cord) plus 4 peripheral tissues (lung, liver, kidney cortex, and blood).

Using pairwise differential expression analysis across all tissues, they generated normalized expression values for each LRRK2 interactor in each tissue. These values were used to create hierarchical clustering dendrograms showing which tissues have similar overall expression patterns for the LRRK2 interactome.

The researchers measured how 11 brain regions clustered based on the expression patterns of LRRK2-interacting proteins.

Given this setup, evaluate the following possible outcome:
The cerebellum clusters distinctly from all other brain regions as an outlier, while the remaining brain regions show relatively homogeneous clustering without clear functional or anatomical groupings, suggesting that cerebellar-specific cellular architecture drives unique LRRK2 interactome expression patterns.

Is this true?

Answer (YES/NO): NO